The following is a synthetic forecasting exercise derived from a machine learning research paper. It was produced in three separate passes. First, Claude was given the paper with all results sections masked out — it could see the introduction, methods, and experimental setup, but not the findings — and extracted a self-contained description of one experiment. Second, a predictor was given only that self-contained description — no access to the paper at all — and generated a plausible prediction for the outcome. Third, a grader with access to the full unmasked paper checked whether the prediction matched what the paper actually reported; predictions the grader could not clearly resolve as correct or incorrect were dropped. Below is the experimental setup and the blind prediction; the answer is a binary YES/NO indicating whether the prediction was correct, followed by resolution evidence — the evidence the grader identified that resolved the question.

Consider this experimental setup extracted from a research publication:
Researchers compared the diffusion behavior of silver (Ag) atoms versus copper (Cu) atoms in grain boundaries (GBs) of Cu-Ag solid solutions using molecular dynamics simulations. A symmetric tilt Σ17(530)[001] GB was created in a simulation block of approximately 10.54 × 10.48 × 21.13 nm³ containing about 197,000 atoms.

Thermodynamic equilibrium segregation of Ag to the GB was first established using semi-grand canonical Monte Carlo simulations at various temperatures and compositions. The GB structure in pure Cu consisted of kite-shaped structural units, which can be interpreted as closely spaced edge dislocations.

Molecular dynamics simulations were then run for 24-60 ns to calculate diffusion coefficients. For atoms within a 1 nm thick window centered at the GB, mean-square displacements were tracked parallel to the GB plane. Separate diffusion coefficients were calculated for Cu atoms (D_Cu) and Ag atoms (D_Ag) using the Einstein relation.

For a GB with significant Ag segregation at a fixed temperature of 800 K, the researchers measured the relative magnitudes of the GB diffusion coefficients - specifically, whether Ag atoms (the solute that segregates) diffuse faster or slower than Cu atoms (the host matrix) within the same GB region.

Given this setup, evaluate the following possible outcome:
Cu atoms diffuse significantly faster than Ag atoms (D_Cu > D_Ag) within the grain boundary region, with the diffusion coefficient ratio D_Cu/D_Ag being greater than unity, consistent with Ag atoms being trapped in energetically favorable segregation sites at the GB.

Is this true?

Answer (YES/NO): NO